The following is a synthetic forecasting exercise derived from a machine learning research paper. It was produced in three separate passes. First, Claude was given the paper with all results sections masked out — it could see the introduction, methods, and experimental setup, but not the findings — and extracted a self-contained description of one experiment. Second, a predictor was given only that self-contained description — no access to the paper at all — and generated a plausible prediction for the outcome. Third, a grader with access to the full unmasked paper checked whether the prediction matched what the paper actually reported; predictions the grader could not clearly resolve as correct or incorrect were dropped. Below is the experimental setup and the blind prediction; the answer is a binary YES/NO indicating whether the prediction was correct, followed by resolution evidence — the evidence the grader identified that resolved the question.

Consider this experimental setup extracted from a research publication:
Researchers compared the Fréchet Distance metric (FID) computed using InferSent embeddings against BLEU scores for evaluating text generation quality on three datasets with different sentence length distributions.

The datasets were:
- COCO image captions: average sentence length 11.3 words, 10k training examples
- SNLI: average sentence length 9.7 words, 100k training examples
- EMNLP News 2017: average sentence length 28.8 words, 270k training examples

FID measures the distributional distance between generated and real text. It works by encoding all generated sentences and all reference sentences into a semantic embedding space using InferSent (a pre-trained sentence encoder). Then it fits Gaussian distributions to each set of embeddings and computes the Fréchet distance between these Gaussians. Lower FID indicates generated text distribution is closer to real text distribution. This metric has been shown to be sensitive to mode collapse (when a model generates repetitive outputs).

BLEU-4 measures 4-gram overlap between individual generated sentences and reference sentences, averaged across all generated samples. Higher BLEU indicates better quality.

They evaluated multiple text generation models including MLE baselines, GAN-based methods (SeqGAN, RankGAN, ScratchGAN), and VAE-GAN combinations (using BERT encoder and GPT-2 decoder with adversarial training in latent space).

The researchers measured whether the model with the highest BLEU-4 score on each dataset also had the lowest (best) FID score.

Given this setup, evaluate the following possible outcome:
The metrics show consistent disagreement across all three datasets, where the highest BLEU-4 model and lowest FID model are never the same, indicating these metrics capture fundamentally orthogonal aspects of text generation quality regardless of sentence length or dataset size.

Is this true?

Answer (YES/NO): YES